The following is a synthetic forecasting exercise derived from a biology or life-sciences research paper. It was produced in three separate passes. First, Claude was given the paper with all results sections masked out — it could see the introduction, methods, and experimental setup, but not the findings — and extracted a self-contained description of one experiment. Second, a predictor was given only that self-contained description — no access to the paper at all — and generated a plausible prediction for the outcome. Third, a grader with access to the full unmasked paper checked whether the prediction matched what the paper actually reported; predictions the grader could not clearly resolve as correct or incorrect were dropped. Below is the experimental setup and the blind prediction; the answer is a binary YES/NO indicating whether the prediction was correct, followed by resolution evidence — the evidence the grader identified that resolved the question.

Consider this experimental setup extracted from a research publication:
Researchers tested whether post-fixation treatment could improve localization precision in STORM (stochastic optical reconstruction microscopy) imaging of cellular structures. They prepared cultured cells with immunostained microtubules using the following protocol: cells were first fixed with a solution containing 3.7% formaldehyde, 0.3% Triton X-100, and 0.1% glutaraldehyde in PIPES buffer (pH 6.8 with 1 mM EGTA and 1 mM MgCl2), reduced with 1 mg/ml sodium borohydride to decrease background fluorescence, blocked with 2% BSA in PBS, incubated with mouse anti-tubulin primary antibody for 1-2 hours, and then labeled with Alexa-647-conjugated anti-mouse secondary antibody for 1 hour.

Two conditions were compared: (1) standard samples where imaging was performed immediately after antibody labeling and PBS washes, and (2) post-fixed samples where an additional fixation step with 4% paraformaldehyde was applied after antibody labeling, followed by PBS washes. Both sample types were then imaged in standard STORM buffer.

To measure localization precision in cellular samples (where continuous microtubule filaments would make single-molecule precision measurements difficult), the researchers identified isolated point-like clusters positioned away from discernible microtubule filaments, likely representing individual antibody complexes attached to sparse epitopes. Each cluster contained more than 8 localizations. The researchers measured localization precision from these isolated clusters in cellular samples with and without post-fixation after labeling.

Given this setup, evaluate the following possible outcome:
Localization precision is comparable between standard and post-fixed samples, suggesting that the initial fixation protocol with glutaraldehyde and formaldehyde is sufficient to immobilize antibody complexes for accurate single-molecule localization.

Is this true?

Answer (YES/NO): NO